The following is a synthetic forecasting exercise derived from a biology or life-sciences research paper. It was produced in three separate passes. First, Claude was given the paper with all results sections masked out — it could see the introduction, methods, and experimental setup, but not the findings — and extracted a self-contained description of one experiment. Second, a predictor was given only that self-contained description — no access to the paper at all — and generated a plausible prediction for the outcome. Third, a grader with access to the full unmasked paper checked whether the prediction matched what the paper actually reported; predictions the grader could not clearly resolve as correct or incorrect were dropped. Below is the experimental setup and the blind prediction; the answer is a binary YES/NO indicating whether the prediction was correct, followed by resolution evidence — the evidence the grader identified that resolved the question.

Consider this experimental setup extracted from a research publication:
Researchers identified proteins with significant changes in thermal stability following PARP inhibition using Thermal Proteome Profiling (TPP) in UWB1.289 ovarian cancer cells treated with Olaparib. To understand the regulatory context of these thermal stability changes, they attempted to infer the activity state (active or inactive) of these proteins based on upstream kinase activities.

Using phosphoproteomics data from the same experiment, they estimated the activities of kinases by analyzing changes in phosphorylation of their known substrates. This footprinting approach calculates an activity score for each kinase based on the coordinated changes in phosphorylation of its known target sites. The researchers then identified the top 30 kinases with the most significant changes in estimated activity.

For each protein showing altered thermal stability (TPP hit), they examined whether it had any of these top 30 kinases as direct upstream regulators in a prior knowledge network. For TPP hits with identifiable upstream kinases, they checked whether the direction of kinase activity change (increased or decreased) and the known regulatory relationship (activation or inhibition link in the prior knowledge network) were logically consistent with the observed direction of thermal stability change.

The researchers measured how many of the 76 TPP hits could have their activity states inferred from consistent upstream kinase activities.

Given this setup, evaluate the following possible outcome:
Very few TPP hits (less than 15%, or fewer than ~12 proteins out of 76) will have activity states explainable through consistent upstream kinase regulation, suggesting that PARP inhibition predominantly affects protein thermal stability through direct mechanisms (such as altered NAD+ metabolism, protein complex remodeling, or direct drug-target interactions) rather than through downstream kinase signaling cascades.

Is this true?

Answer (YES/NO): YES